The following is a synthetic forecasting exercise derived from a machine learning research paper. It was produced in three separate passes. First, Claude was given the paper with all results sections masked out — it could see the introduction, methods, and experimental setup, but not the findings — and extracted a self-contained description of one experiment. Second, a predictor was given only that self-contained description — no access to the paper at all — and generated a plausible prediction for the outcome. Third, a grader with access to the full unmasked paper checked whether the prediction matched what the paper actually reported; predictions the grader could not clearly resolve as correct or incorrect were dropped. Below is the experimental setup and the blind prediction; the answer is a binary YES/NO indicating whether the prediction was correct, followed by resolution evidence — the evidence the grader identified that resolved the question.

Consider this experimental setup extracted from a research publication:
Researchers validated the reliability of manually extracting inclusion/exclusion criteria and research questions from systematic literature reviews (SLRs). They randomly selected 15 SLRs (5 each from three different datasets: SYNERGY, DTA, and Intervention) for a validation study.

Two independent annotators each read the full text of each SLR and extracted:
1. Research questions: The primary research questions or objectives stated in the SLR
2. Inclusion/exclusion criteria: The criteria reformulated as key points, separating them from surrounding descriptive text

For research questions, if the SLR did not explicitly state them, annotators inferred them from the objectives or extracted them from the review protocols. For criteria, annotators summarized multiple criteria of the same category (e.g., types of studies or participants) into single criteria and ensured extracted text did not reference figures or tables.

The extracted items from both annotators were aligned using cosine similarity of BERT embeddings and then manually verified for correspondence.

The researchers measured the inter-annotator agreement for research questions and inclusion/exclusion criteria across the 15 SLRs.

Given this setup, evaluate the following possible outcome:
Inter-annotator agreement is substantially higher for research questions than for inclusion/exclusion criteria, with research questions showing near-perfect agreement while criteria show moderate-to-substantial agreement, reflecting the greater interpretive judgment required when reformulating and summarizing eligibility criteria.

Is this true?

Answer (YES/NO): NO